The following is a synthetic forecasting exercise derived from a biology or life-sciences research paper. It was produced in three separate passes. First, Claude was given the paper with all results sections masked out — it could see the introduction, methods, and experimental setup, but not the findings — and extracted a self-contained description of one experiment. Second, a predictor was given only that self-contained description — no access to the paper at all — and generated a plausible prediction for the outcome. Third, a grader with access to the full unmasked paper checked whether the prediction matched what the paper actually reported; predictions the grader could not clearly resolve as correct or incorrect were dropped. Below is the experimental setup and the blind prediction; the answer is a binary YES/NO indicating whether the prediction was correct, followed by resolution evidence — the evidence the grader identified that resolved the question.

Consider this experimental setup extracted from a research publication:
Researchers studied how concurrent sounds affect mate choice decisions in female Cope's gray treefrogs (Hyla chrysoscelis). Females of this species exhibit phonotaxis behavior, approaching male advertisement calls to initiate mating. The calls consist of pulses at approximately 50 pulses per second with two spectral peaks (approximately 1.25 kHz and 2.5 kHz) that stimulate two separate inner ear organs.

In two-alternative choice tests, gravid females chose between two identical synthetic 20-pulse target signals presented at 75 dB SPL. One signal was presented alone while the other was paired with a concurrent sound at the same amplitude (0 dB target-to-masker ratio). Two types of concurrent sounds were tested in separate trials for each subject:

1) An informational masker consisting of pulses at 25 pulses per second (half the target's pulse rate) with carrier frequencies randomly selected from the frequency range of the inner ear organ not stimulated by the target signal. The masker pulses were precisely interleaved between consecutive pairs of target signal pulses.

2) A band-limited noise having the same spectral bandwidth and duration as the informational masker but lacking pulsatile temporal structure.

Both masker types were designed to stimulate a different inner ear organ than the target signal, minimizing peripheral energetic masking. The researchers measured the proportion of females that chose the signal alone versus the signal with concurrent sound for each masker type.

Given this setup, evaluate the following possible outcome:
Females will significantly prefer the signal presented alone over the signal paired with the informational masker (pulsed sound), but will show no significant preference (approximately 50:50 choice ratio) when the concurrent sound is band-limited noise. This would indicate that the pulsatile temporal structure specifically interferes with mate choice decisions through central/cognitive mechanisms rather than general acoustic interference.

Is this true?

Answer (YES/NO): YES